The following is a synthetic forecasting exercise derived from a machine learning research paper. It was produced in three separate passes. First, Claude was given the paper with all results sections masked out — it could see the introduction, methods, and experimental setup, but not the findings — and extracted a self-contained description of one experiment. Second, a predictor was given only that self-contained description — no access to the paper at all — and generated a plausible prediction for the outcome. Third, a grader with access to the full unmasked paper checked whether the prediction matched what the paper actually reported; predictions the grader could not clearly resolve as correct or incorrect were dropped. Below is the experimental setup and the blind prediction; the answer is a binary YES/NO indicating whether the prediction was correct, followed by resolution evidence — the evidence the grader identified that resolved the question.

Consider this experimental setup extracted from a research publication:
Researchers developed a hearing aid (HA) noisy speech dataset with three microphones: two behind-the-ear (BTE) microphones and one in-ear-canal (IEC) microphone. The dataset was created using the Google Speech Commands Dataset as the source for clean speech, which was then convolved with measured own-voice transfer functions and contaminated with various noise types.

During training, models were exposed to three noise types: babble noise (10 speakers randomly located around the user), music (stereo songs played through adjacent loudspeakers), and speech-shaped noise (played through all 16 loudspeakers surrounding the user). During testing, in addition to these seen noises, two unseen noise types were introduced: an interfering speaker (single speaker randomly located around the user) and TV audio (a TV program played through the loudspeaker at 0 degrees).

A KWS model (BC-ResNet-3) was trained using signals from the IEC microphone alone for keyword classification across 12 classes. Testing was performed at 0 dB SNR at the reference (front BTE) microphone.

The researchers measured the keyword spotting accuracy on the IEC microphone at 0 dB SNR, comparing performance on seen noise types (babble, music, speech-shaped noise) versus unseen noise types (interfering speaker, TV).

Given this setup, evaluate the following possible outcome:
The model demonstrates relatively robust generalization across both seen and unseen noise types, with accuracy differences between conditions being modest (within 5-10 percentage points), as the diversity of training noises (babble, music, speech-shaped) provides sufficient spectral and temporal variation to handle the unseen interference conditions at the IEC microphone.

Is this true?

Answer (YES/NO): YES